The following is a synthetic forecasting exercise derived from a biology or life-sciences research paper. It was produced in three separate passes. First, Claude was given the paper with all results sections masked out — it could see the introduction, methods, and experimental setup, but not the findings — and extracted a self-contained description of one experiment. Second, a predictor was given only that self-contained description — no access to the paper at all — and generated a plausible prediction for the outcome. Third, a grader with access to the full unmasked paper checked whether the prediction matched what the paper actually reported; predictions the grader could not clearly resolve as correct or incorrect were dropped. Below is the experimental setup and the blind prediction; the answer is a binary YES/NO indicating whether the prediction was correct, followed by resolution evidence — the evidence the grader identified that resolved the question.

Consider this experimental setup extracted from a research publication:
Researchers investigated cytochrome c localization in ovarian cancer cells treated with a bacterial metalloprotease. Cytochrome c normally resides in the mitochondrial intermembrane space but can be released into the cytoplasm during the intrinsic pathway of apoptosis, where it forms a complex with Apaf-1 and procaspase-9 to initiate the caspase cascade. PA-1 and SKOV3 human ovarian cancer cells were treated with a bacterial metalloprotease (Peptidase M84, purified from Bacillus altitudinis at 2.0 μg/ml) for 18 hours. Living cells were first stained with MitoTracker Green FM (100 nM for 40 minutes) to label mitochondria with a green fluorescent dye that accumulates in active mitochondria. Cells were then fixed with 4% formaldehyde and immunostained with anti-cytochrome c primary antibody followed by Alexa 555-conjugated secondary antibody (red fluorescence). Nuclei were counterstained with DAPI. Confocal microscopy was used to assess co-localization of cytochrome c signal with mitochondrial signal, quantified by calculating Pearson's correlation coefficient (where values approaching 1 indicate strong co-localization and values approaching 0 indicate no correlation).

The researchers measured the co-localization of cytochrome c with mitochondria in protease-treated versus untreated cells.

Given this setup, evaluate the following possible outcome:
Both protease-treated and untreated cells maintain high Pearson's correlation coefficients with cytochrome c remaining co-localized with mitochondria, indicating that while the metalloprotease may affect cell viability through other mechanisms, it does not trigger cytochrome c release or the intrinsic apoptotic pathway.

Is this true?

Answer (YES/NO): NO